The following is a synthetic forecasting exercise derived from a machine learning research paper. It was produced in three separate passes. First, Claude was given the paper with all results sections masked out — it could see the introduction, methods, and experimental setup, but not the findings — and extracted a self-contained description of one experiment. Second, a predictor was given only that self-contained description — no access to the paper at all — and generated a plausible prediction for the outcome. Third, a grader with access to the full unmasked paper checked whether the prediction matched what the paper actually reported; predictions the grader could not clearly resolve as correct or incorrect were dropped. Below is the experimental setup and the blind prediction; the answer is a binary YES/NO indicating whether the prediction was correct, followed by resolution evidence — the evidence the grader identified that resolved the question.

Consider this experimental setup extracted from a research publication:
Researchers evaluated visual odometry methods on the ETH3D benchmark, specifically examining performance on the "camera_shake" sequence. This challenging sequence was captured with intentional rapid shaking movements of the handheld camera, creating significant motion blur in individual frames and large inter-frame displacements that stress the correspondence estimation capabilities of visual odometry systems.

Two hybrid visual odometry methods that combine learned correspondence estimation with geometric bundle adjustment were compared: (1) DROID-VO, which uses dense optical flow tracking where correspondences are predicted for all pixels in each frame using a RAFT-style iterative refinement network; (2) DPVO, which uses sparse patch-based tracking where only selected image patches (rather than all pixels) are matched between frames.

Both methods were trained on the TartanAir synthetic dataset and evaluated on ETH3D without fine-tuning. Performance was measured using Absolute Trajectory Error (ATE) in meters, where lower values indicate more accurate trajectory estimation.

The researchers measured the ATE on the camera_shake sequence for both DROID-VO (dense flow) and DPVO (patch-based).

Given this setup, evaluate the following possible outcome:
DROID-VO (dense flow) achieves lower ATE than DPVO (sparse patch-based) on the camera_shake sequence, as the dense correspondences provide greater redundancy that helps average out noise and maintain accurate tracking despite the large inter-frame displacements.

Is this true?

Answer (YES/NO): YES